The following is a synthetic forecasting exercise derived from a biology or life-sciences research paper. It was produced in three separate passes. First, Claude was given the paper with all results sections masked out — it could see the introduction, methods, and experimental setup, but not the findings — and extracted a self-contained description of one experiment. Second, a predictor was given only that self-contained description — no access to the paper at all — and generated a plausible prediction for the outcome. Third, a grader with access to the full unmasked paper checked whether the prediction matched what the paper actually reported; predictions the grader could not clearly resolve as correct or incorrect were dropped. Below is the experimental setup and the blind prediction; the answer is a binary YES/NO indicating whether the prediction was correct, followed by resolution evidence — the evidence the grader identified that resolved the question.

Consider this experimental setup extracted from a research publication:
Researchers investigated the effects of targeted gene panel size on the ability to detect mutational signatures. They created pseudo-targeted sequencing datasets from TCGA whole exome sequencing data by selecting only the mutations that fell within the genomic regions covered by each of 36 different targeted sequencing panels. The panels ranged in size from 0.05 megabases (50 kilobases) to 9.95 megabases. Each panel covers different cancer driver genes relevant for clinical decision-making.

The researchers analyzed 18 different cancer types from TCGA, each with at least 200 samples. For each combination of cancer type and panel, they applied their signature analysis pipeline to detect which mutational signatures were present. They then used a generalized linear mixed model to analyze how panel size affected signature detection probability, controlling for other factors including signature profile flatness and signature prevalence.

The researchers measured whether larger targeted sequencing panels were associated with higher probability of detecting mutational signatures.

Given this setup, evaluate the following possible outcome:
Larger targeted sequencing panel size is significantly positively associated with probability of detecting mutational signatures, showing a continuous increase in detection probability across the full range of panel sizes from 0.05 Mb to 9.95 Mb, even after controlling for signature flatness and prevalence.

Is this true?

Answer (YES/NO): YES